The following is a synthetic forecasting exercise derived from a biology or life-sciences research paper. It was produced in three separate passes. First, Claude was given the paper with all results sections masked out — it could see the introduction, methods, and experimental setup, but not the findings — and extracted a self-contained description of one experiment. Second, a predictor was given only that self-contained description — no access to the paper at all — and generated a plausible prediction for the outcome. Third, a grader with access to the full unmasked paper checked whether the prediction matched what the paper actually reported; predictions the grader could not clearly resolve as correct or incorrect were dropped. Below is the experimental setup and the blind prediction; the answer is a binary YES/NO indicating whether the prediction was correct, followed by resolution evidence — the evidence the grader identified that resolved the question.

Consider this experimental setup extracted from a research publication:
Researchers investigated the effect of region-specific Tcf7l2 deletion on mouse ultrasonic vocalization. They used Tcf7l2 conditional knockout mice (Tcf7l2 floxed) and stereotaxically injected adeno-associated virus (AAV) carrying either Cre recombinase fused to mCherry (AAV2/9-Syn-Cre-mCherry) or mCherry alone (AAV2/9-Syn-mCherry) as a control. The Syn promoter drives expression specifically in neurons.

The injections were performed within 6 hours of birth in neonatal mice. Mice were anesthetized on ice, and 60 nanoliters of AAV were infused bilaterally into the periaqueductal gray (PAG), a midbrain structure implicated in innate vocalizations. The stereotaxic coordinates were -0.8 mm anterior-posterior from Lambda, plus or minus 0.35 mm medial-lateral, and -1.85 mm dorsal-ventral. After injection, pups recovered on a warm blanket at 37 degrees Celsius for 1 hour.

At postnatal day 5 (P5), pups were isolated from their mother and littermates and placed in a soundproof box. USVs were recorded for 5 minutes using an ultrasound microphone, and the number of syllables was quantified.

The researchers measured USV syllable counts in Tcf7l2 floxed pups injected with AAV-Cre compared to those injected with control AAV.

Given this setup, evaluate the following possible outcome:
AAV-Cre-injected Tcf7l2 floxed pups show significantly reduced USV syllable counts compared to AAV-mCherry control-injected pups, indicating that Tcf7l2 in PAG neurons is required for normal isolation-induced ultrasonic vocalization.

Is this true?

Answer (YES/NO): YES